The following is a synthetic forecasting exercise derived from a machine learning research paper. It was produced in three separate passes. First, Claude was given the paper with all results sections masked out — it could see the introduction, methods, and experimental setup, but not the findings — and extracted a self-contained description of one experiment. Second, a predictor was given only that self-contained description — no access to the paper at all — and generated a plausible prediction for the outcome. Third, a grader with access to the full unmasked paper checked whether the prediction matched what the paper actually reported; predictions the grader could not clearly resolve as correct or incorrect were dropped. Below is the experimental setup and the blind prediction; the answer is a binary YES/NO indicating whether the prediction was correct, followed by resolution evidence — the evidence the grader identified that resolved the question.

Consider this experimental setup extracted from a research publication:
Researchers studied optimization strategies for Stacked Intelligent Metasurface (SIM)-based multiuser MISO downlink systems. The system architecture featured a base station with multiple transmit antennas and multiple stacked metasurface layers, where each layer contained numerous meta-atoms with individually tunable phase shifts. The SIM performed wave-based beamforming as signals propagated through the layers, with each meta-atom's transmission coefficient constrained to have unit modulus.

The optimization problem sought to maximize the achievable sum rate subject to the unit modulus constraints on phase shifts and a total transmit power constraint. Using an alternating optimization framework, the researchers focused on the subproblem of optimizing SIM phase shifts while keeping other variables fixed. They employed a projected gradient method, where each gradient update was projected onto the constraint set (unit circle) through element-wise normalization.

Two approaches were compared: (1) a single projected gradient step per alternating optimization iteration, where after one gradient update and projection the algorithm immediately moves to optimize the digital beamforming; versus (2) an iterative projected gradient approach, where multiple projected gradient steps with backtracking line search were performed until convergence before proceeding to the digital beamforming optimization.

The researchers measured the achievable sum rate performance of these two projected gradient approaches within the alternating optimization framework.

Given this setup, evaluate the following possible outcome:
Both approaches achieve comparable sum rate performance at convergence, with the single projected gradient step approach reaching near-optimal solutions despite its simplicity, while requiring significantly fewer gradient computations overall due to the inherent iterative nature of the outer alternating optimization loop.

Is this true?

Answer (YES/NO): NO